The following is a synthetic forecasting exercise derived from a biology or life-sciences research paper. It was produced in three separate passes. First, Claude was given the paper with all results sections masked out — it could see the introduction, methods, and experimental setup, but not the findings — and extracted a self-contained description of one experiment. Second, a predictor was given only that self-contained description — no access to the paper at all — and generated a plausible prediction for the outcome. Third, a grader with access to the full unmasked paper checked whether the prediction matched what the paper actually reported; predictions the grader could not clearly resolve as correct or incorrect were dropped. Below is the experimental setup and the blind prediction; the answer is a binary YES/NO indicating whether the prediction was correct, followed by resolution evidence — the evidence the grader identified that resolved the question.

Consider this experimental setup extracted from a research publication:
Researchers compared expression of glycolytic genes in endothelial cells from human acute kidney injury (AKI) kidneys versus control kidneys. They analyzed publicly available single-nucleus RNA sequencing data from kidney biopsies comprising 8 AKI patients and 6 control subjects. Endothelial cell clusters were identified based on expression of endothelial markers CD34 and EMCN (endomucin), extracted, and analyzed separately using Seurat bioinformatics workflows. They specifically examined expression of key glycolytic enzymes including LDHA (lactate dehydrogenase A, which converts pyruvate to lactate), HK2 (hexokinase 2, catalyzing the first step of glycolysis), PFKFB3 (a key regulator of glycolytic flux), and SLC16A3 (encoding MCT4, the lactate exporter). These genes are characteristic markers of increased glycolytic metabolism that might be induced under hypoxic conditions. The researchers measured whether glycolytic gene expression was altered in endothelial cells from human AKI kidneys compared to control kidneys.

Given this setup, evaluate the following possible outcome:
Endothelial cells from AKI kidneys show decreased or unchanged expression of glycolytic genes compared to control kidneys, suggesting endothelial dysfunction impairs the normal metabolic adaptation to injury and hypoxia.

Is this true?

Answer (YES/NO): NO